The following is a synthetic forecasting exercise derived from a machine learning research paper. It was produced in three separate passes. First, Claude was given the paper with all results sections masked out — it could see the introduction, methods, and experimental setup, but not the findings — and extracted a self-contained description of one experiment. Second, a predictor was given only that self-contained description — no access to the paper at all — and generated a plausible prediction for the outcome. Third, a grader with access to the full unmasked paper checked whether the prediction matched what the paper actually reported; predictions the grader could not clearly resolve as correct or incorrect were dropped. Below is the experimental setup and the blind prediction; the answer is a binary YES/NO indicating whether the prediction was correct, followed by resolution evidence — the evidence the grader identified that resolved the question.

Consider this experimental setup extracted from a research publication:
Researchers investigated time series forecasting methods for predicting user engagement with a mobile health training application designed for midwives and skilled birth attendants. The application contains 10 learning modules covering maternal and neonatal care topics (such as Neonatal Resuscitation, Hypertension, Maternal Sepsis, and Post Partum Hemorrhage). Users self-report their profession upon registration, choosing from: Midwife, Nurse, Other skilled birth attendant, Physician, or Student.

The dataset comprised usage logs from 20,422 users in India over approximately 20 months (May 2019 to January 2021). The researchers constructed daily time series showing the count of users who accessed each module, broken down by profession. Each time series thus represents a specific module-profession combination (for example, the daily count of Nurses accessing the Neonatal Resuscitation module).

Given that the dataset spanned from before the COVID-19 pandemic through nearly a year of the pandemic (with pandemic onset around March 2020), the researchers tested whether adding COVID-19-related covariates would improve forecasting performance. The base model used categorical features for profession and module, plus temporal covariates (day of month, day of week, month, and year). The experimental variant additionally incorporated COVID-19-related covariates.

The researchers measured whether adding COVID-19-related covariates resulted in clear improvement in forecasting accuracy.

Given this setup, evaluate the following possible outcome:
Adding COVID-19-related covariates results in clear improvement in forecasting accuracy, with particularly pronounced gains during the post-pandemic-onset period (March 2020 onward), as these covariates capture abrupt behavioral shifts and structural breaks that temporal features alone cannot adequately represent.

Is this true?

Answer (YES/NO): NO